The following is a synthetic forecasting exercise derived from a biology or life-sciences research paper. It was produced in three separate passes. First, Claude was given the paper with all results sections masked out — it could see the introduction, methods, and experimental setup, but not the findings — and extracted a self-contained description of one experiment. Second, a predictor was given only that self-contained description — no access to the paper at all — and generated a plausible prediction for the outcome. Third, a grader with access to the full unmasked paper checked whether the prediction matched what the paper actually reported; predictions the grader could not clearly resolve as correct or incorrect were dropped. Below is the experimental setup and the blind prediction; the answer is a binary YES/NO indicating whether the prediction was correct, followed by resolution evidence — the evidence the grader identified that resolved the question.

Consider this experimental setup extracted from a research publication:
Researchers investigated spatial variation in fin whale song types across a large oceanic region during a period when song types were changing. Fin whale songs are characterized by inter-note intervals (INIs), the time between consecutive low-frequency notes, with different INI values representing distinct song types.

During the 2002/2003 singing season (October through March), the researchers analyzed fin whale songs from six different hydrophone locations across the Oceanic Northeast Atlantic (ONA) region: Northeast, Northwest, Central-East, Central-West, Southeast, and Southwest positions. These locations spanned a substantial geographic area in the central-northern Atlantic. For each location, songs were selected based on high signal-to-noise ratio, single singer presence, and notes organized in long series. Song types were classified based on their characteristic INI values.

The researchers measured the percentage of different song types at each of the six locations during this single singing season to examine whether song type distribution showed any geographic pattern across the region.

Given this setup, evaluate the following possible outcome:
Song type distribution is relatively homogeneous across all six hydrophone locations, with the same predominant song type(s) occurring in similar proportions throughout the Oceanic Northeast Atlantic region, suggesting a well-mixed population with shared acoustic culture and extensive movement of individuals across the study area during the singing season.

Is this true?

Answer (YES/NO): NO